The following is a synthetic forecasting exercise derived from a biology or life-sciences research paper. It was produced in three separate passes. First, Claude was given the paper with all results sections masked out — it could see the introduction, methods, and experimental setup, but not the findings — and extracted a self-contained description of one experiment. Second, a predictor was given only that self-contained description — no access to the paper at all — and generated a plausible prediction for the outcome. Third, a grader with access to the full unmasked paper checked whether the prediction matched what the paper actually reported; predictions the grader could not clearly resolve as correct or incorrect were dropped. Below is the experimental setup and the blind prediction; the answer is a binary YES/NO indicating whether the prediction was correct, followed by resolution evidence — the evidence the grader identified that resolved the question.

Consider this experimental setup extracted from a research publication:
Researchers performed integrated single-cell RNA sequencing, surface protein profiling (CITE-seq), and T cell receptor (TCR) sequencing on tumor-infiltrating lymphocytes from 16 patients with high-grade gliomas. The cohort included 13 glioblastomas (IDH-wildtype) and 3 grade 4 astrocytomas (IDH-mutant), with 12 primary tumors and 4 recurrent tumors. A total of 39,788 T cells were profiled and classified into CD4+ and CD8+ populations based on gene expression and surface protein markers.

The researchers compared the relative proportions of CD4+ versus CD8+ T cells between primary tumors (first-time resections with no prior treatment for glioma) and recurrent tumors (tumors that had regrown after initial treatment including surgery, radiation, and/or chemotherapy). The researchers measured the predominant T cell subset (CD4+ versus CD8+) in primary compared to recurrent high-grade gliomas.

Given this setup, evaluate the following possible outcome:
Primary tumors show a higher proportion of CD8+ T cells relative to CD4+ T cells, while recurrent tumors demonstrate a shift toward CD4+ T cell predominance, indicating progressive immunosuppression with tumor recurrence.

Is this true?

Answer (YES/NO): NO